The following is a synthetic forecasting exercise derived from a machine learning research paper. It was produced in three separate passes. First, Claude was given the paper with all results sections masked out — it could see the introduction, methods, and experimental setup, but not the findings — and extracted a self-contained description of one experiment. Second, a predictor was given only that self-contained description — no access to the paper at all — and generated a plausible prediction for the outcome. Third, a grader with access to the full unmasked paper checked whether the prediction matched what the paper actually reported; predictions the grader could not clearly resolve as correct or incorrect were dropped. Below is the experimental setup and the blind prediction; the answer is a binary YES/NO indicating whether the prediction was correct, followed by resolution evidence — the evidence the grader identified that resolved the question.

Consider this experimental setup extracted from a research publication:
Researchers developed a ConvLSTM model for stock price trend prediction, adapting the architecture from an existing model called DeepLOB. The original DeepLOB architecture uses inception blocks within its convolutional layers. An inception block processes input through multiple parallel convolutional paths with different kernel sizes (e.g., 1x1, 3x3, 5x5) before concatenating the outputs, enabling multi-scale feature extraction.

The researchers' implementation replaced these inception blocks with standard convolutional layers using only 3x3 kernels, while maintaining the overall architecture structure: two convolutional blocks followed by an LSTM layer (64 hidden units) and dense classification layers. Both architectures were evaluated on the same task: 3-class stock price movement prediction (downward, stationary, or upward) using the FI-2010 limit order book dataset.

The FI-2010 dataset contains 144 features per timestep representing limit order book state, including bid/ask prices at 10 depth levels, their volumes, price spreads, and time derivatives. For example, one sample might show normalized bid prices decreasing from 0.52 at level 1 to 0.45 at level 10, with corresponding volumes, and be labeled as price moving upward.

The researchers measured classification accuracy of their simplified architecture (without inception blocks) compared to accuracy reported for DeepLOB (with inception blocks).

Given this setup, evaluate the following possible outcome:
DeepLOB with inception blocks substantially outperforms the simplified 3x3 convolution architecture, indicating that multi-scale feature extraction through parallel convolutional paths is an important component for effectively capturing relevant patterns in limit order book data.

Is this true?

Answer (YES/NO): NO